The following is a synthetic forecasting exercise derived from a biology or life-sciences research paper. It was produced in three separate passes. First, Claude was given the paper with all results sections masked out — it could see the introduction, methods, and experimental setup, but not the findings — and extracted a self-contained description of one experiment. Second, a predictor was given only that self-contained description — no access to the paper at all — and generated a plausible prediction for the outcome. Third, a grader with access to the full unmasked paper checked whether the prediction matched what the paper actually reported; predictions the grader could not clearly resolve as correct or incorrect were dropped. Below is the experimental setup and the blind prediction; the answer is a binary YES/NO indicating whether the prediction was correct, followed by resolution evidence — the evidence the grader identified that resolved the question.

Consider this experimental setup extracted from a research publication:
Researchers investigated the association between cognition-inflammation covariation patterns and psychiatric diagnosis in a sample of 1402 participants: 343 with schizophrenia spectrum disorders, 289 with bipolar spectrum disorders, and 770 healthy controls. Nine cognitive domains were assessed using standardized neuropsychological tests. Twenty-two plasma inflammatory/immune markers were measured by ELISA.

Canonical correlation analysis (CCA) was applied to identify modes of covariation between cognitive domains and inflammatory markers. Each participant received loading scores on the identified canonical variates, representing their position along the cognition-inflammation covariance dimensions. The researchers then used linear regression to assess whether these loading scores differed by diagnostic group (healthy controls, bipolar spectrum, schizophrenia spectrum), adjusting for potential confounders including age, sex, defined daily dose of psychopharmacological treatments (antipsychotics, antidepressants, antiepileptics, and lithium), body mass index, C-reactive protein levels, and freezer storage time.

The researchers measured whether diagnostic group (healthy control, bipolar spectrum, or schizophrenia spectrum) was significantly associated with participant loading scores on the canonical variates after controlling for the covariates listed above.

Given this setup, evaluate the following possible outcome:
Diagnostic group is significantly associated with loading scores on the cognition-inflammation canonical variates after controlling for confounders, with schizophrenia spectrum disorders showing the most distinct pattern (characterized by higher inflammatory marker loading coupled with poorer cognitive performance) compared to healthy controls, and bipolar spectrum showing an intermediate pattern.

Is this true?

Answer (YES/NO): NO